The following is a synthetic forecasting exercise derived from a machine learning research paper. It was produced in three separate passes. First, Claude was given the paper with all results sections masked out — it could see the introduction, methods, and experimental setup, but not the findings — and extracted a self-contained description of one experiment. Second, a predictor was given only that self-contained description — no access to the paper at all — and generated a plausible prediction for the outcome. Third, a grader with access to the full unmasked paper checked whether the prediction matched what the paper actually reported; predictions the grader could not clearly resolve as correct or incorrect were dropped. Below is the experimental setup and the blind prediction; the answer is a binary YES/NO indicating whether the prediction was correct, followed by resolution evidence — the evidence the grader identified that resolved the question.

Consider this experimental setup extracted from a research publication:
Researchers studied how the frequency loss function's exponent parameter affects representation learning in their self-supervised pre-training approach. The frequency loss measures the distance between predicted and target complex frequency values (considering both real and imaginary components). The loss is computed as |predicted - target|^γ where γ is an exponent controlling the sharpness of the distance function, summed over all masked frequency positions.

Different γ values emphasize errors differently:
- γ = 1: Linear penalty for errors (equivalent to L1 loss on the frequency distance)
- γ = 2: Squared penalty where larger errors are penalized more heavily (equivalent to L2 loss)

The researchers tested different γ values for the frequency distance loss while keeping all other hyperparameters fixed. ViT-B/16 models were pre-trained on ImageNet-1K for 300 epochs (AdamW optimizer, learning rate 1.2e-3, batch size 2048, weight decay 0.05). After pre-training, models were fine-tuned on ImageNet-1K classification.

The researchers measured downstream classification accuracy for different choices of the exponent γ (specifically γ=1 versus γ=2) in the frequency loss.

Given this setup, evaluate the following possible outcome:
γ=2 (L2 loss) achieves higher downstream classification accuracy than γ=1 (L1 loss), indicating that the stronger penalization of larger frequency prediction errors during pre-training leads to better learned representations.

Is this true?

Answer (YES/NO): NO